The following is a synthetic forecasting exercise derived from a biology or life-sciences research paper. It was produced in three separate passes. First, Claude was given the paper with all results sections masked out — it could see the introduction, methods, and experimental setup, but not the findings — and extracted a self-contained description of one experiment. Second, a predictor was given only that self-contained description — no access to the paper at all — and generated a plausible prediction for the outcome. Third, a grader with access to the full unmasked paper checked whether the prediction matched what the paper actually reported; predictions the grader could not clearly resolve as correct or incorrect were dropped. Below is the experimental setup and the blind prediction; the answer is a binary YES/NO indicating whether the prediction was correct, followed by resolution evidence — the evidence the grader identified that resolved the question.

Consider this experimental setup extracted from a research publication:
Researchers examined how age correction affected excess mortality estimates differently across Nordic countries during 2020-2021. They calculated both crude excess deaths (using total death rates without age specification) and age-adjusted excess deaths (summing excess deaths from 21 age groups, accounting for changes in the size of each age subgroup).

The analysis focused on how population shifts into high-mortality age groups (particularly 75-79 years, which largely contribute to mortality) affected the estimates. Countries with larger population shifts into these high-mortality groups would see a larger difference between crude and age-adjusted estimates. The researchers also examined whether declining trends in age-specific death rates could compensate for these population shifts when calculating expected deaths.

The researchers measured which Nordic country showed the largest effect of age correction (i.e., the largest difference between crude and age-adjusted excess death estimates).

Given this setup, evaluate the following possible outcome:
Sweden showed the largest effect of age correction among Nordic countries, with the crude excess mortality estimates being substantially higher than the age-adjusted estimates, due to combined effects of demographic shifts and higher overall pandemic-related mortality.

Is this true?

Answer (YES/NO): NO